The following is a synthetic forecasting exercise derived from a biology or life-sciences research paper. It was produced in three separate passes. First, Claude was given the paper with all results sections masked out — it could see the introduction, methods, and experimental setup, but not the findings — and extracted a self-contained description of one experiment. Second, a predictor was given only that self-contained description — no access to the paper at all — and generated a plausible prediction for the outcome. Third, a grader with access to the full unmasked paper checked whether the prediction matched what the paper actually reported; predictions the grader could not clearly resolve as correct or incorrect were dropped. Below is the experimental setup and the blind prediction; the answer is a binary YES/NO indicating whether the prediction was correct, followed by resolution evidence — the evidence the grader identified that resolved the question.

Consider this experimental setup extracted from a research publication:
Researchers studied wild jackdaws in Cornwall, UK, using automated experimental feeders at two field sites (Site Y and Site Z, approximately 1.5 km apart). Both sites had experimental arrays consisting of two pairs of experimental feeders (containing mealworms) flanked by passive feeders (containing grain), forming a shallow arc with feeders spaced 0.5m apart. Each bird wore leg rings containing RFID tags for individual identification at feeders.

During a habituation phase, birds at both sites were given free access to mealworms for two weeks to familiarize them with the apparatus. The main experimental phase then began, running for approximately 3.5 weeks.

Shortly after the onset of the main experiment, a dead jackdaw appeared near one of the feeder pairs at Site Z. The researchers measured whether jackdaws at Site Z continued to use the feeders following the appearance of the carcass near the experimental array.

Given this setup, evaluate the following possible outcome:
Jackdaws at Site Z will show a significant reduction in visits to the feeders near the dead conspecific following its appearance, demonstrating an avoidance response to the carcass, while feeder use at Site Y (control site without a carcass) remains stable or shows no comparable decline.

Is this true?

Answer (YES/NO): YES